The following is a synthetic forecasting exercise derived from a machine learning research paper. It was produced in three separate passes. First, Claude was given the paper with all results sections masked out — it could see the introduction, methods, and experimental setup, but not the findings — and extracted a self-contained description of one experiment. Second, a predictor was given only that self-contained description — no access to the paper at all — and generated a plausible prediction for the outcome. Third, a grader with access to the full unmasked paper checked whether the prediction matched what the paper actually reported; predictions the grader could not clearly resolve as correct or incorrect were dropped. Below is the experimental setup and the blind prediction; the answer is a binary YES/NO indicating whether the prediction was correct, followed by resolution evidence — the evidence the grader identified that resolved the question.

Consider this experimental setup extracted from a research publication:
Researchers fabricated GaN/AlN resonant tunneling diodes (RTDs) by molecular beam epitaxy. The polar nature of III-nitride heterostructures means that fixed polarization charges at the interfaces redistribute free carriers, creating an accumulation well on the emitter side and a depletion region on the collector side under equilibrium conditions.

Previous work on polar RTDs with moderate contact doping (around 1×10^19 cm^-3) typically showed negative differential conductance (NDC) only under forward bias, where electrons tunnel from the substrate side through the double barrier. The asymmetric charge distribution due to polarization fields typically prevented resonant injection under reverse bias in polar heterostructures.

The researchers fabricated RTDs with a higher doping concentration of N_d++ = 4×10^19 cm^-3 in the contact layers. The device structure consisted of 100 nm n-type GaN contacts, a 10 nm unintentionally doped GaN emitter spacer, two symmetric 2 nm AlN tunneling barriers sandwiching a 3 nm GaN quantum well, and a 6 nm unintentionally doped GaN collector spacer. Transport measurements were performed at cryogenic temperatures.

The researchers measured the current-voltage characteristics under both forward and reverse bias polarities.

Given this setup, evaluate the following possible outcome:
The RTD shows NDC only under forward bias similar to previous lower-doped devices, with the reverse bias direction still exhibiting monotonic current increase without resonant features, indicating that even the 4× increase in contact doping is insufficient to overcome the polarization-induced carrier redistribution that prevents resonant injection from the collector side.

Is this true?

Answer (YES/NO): NO